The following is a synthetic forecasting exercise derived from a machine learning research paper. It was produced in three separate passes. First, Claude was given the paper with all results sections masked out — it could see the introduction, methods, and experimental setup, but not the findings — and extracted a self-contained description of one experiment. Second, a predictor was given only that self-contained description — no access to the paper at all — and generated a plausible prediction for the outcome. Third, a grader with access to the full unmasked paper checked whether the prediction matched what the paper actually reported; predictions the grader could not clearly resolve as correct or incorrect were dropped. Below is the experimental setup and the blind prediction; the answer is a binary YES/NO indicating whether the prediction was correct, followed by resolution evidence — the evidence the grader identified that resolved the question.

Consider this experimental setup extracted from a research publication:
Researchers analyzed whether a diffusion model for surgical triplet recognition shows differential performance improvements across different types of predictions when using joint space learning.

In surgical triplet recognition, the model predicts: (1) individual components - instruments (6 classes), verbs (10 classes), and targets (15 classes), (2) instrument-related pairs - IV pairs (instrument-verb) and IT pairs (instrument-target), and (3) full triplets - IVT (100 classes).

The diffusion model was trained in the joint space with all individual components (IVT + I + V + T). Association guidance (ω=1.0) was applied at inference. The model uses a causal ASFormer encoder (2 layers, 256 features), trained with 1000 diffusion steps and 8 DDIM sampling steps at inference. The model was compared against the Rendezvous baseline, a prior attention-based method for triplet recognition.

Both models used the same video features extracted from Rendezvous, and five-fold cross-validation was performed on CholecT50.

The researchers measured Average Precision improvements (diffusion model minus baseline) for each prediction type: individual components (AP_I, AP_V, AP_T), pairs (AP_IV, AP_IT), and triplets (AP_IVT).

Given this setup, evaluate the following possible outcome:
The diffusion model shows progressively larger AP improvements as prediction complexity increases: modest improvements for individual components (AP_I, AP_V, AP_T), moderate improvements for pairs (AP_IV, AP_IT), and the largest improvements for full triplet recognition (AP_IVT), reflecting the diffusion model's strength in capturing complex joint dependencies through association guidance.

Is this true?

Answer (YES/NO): NO